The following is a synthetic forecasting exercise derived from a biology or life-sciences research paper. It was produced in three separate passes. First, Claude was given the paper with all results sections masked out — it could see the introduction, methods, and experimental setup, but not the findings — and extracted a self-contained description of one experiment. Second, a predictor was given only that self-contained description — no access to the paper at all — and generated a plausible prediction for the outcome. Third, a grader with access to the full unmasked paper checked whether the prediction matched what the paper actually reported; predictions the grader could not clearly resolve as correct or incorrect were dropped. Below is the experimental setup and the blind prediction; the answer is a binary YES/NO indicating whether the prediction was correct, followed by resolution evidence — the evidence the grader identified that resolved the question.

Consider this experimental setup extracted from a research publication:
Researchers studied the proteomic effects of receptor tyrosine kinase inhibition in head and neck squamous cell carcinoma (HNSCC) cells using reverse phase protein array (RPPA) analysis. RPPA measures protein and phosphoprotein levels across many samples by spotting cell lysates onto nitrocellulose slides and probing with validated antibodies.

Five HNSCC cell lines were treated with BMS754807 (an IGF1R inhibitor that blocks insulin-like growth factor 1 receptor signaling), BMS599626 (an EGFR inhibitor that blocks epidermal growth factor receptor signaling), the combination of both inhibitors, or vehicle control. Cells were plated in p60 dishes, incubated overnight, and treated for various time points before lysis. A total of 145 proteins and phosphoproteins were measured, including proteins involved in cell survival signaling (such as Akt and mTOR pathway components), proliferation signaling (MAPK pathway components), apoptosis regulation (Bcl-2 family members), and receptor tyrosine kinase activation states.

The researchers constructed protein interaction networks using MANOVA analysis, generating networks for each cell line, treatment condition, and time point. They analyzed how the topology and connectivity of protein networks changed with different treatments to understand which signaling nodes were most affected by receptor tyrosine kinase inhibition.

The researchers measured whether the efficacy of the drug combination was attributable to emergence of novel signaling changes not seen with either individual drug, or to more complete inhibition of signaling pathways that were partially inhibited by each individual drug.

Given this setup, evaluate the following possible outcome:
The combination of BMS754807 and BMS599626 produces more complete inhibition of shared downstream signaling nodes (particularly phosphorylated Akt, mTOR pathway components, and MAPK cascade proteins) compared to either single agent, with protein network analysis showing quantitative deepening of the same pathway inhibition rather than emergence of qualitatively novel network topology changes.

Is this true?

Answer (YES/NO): YES